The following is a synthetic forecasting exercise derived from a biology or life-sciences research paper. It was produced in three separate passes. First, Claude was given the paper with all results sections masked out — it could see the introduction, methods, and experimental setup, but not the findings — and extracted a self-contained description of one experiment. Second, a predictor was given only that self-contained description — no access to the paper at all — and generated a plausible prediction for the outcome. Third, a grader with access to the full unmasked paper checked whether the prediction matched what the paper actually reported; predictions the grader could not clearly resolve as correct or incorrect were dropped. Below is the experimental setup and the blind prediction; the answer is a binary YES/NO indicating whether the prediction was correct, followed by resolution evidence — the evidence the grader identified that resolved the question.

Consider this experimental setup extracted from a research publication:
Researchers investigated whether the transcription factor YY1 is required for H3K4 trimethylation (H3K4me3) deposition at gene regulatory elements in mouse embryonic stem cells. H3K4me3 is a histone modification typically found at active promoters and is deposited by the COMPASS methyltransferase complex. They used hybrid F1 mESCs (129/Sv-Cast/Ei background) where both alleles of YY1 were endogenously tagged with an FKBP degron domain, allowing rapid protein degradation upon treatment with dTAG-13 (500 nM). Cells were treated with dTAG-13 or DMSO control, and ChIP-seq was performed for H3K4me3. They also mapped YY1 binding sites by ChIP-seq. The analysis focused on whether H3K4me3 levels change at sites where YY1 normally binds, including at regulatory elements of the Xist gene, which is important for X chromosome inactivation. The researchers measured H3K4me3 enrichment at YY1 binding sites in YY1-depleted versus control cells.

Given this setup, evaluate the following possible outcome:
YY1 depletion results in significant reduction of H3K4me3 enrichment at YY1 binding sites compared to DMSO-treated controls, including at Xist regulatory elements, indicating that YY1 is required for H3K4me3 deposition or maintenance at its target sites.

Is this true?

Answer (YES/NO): NO